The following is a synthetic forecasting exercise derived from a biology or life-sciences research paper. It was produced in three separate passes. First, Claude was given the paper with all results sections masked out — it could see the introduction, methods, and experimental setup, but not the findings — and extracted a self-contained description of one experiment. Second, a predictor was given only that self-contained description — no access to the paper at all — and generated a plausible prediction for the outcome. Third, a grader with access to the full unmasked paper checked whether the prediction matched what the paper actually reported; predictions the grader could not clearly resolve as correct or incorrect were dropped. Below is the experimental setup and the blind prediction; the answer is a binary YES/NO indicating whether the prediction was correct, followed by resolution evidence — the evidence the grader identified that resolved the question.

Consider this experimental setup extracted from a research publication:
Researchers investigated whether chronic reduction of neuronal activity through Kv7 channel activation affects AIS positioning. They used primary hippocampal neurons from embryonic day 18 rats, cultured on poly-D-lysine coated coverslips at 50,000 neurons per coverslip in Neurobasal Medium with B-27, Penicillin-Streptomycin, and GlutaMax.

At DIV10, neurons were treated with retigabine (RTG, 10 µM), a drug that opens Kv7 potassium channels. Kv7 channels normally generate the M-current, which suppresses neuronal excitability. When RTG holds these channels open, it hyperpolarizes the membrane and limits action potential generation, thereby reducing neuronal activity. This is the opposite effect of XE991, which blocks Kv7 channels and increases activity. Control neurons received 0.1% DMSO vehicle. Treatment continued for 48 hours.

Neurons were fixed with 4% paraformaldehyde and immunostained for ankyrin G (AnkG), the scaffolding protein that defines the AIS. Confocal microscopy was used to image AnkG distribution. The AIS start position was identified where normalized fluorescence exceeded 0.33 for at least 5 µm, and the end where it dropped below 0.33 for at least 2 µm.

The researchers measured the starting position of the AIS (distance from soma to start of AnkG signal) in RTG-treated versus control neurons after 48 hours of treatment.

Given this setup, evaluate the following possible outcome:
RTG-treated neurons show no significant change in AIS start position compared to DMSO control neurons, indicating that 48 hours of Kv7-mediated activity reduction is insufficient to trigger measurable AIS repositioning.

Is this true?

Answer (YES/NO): NO